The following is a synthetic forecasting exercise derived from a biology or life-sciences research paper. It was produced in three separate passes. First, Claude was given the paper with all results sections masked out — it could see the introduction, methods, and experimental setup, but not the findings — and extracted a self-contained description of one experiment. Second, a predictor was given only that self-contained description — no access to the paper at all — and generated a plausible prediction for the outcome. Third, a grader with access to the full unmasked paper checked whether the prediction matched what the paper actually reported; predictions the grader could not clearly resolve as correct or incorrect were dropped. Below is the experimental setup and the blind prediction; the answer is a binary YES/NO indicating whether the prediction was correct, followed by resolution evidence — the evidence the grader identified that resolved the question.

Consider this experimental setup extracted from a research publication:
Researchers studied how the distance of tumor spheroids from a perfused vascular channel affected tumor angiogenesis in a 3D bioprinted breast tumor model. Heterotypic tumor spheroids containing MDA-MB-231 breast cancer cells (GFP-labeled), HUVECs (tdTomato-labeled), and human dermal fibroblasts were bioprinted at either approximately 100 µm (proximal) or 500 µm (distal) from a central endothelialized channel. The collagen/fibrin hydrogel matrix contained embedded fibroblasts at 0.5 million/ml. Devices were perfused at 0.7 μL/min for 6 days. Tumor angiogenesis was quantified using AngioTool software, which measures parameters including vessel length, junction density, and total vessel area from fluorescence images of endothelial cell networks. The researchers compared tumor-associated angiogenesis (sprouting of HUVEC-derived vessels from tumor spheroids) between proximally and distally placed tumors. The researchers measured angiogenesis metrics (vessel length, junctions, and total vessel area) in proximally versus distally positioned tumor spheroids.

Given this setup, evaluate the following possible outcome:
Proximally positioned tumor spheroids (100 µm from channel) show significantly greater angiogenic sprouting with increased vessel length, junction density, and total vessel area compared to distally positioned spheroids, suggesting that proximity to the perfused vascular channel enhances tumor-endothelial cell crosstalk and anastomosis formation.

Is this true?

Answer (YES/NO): YES